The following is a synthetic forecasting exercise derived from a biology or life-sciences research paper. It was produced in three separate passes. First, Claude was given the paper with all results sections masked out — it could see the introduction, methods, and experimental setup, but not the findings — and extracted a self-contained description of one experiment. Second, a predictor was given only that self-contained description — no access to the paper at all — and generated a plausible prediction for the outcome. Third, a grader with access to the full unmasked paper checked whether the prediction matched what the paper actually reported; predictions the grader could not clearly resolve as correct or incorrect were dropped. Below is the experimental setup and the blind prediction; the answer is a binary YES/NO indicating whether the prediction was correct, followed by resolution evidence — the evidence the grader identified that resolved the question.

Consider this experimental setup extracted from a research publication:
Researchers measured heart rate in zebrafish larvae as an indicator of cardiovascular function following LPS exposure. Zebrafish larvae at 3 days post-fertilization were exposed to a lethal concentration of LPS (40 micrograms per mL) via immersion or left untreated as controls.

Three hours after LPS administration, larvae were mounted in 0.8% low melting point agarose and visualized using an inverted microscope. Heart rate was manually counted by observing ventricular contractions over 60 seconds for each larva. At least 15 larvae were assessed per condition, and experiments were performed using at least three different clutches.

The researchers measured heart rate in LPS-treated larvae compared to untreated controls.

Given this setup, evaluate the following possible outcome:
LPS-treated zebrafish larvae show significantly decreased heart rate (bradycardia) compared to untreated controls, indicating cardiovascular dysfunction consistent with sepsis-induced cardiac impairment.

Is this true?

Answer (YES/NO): YES